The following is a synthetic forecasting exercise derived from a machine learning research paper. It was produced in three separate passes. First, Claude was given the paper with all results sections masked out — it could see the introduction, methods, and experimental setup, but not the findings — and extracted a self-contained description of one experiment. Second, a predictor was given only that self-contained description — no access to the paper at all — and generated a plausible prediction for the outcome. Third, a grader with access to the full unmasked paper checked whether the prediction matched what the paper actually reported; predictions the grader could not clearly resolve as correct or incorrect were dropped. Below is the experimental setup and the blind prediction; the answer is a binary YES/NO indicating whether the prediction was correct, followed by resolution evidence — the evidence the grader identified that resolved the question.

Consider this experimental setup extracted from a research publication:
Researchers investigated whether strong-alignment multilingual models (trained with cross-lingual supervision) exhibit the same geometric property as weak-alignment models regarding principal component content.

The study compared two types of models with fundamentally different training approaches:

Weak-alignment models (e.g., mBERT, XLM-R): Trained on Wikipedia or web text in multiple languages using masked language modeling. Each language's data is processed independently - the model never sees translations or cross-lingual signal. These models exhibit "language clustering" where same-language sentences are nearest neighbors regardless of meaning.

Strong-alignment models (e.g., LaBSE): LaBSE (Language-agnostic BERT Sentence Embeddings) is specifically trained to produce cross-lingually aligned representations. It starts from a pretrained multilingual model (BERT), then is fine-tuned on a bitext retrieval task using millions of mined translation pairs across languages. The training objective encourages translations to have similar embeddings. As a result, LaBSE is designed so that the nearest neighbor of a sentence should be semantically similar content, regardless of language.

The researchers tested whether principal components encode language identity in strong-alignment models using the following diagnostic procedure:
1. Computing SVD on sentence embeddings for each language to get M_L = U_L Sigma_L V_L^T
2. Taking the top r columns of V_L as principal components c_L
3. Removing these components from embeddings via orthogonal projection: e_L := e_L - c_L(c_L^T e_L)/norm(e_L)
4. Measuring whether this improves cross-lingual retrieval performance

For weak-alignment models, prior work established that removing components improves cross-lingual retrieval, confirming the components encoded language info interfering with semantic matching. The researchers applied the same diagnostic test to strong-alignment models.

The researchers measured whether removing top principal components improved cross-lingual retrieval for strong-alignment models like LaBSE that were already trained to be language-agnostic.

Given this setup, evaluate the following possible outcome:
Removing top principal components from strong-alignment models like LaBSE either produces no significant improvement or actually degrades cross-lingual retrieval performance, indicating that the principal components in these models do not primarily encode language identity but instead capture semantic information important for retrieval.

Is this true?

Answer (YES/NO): YES